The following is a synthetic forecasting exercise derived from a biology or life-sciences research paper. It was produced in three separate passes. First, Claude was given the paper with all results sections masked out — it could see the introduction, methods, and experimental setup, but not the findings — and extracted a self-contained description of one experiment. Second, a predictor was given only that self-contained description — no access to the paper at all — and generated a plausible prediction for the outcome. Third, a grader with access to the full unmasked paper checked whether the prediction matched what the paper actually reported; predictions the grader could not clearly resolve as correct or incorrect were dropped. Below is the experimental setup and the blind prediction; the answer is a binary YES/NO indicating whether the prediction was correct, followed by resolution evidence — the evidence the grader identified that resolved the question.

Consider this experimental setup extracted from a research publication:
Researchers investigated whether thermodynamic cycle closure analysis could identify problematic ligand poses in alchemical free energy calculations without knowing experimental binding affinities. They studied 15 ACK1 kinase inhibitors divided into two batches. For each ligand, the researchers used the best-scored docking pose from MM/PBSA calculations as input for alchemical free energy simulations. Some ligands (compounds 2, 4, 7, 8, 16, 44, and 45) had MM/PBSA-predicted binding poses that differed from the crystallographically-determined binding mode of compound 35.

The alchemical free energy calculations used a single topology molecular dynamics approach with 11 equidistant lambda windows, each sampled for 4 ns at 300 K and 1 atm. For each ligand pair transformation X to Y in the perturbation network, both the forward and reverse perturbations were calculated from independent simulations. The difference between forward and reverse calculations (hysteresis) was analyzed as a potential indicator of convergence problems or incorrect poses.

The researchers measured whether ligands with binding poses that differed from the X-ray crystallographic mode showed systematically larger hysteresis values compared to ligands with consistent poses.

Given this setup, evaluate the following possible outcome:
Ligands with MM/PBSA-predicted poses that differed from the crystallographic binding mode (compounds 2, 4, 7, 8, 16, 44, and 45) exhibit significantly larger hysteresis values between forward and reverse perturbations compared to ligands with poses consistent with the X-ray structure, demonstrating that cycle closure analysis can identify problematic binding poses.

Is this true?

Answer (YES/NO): NO